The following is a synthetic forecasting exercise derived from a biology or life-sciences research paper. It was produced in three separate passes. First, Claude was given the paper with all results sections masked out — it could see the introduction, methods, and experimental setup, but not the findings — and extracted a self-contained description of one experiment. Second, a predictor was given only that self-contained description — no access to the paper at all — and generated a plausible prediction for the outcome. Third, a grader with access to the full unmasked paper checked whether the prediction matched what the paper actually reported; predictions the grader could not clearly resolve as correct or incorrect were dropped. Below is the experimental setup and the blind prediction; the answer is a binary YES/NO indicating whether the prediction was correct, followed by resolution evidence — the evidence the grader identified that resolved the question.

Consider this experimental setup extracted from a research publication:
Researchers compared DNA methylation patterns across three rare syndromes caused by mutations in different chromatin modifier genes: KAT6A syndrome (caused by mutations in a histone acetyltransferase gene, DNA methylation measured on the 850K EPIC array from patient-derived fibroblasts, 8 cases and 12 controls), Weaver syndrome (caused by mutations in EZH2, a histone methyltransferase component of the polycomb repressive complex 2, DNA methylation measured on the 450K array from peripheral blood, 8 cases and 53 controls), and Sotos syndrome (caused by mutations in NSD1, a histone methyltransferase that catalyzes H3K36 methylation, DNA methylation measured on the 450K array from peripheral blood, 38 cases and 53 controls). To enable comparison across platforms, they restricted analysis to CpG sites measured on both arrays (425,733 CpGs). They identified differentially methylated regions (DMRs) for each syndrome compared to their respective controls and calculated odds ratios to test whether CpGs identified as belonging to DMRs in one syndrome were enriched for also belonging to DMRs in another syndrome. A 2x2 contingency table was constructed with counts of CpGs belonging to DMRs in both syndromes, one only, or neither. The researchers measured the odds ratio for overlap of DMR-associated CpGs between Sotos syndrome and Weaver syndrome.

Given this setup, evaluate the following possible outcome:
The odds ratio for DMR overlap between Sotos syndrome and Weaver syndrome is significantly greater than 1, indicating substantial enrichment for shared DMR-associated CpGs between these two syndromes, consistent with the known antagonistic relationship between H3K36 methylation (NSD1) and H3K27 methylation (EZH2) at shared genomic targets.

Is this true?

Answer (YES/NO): YES